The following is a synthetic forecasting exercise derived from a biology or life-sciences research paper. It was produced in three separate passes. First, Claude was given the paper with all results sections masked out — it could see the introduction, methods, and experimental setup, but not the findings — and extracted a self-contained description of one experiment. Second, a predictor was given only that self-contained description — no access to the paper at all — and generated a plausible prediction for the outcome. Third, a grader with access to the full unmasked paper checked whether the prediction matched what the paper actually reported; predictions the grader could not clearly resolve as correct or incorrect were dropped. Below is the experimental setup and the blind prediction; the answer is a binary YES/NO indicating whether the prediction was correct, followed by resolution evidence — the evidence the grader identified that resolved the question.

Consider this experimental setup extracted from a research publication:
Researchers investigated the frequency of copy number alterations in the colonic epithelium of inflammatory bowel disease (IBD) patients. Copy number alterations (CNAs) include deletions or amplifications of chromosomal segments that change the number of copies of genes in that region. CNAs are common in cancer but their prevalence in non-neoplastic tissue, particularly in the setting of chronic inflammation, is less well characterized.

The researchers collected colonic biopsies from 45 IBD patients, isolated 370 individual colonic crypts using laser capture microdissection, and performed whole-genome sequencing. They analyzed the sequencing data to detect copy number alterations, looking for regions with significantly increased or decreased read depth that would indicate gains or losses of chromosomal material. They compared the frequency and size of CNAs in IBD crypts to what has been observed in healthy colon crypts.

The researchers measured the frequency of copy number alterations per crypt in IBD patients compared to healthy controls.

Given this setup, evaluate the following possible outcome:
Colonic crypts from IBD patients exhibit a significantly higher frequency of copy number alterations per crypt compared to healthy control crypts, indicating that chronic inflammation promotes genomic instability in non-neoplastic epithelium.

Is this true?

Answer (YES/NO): YES